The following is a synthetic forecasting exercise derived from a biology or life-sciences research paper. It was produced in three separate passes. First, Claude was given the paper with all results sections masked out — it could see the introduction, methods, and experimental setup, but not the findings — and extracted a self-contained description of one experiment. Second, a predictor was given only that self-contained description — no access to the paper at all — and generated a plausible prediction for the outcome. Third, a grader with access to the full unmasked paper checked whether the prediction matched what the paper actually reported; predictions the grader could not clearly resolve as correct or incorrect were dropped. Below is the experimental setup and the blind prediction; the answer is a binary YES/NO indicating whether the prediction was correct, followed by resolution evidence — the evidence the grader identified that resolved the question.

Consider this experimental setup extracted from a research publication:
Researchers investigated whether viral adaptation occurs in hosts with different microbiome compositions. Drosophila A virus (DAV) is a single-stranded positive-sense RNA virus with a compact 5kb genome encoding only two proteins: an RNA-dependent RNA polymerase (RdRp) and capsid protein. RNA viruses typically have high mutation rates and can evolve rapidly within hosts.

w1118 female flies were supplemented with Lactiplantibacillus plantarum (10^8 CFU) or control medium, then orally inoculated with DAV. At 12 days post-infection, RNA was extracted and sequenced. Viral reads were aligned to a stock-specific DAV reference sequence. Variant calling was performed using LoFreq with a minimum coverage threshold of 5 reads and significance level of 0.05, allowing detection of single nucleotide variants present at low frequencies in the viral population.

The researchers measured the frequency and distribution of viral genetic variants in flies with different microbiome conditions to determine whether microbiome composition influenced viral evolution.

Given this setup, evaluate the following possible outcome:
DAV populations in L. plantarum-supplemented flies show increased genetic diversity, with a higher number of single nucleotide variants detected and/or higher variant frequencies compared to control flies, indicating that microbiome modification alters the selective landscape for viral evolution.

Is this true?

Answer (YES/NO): NO